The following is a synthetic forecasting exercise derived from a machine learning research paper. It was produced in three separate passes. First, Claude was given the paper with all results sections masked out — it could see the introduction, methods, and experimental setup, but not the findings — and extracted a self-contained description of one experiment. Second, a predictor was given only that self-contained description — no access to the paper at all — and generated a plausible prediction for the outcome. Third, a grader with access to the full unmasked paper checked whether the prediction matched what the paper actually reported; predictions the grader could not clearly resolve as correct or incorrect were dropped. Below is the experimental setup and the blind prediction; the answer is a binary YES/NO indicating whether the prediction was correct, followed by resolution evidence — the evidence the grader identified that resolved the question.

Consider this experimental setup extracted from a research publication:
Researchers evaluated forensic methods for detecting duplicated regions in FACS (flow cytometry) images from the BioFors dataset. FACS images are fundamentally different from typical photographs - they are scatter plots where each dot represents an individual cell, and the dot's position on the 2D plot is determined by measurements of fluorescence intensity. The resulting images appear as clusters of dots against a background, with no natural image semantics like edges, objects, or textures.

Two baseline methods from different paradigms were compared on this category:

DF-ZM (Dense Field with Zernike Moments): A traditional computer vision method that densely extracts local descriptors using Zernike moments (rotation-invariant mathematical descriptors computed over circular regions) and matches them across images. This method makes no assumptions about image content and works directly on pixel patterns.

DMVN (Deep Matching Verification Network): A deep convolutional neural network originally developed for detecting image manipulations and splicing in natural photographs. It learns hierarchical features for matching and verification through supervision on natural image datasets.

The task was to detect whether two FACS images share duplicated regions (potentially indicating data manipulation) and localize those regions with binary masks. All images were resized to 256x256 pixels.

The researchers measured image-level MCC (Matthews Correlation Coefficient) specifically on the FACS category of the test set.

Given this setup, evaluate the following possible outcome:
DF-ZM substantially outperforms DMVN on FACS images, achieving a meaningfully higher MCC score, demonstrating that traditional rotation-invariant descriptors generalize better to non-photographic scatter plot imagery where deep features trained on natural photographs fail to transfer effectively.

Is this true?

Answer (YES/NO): YES